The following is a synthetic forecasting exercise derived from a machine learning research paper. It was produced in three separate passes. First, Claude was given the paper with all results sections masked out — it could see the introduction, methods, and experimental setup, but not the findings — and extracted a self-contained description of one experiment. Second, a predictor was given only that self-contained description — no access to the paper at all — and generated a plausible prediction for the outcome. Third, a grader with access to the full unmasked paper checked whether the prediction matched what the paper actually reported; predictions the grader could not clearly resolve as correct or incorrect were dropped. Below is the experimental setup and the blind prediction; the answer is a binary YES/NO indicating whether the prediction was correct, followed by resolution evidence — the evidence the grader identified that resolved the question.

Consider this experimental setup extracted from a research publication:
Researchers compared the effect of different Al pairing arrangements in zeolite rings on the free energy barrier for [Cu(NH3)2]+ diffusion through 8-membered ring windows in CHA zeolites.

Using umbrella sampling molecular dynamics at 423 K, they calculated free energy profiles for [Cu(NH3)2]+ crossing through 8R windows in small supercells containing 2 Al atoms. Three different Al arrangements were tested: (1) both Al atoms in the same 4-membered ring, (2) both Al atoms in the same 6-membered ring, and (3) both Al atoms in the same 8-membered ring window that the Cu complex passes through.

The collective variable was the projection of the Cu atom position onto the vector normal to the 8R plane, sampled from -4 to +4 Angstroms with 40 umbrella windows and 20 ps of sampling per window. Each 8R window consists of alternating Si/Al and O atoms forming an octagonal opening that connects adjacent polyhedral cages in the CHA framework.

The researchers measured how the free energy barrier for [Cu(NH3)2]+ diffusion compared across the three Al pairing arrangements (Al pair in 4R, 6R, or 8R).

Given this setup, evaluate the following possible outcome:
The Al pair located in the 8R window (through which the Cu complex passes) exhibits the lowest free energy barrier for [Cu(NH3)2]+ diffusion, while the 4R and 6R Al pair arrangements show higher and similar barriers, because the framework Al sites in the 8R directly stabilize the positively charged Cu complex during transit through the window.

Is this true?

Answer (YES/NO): YES